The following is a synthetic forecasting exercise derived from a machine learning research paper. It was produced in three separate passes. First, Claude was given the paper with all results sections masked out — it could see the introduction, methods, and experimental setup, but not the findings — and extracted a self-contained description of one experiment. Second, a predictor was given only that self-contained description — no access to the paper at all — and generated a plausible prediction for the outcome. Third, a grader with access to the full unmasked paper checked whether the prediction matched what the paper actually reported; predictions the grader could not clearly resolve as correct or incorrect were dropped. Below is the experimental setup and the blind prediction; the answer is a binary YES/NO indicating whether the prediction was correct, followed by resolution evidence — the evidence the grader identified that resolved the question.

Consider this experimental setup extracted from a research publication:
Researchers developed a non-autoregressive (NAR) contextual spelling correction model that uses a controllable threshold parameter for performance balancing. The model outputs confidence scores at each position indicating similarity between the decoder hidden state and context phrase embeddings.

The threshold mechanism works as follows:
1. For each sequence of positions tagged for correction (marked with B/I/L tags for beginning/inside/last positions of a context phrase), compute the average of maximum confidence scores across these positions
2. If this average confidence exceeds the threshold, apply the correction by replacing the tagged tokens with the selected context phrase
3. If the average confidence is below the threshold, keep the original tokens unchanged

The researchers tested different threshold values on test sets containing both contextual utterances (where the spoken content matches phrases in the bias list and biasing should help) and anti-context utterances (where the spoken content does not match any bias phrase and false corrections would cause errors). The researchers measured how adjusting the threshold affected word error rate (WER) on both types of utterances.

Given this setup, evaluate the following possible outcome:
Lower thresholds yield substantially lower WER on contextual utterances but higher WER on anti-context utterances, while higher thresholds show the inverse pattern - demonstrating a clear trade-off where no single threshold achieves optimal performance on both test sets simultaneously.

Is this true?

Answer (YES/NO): NO